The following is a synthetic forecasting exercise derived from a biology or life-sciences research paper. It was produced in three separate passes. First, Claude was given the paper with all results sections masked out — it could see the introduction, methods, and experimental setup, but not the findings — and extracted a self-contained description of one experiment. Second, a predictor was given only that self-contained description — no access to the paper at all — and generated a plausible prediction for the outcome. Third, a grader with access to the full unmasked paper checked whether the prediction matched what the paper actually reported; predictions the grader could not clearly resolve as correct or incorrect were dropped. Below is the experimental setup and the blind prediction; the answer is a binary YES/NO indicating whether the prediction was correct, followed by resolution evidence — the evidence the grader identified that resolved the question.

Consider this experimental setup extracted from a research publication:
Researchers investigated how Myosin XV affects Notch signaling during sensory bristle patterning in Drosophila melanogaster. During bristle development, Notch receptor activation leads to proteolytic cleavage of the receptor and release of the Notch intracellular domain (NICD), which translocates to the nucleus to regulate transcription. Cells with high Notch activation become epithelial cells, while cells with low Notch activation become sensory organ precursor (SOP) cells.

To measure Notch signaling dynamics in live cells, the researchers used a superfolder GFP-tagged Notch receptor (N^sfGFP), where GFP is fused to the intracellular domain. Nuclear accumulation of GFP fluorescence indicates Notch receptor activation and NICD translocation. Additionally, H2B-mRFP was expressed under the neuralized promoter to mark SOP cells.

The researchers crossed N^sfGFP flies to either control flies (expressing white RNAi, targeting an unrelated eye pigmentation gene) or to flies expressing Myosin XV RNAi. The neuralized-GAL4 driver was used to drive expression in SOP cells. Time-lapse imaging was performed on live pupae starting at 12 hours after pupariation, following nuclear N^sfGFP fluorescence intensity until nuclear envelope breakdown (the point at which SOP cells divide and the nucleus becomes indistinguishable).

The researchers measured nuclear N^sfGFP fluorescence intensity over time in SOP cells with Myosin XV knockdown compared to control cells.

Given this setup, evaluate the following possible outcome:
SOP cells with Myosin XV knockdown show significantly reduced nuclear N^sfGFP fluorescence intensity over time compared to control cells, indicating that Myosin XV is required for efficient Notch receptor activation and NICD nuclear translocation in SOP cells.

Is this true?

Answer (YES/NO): NO